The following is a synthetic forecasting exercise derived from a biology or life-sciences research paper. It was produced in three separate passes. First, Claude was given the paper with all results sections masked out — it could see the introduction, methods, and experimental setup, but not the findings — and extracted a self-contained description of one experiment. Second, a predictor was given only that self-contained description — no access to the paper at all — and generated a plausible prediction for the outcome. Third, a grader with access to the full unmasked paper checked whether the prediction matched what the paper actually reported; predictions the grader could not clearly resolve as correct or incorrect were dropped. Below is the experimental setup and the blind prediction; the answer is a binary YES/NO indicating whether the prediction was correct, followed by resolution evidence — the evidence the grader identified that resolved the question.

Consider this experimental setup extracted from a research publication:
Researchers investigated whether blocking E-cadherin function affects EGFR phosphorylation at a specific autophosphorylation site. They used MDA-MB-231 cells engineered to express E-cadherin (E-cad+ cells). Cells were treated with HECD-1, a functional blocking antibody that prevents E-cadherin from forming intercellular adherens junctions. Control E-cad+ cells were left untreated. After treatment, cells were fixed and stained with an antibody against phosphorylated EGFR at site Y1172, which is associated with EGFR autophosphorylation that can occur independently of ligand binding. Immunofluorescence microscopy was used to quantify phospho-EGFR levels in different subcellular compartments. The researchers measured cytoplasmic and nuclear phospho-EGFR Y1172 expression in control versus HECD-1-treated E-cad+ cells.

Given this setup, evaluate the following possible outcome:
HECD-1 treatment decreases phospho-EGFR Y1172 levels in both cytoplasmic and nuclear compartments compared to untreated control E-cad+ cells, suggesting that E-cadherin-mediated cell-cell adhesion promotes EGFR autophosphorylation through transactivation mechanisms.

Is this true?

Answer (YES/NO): NO